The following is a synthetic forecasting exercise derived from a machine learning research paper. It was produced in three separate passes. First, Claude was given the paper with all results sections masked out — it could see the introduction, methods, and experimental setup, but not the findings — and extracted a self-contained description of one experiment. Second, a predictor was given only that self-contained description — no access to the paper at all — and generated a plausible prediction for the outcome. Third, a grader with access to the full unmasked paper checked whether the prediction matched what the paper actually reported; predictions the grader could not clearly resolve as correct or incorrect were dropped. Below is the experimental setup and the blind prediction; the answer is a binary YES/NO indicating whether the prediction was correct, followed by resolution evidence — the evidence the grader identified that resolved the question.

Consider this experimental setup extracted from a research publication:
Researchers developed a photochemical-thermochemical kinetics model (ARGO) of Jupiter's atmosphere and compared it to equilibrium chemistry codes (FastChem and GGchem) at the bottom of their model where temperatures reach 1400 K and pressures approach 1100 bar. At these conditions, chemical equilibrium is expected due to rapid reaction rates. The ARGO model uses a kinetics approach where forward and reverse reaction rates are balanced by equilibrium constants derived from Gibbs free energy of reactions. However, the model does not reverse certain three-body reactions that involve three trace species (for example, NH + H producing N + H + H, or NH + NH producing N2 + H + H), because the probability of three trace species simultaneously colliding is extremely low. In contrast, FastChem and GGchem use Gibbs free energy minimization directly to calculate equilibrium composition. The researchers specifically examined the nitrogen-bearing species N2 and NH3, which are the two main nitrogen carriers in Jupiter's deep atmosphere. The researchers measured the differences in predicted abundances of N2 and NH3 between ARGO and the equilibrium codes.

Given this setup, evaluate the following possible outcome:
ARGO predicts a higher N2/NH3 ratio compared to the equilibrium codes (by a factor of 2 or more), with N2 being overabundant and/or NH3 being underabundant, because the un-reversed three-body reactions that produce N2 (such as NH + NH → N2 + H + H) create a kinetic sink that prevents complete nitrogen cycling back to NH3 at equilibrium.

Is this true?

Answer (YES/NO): NO